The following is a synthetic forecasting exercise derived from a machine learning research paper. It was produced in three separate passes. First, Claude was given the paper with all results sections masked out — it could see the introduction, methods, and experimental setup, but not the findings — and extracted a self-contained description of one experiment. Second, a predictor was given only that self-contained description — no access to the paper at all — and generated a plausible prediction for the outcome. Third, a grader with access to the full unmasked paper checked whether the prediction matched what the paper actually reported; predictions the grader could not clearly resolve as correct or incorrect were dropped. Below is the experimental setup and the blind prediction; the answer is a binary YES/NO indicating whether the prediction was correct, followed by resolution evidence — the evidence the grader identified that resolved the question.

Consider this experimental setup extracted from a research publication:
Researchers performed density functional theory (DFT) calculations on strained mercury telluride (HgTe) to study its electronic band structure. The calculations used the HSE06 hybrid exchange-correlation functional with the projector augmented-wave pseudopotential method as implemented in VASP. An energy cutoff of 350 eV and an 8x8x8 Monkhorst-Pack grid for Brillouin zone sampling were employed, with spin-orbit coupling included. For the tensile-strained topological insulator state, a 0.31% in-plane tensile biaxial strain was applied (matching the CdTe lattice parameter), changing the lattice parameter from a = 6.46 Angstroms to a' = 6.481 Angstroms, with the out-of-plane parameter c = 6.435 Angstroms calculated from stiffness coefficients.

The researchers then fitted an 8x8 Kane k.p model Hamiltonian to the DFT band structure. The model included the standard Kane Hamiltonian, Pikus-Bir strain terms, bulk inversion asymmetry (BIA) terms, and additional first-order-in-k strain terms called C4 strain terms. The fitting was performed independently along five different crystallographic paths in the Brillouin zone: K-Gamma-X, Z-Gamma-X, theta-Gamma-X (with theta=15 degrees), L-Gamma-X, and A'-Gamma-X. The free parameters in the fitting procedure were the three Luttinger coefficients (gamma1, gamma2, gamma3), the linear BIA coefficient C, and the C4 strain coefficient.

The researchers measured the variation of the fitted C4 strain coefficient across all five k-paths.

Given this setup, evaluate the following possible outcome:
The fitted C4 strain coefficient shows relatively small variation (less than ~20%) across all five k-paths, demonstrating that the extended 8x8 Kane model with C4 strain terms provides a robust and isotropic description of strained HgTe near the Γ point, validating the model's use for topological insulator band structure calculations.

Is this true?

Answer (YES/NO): YES